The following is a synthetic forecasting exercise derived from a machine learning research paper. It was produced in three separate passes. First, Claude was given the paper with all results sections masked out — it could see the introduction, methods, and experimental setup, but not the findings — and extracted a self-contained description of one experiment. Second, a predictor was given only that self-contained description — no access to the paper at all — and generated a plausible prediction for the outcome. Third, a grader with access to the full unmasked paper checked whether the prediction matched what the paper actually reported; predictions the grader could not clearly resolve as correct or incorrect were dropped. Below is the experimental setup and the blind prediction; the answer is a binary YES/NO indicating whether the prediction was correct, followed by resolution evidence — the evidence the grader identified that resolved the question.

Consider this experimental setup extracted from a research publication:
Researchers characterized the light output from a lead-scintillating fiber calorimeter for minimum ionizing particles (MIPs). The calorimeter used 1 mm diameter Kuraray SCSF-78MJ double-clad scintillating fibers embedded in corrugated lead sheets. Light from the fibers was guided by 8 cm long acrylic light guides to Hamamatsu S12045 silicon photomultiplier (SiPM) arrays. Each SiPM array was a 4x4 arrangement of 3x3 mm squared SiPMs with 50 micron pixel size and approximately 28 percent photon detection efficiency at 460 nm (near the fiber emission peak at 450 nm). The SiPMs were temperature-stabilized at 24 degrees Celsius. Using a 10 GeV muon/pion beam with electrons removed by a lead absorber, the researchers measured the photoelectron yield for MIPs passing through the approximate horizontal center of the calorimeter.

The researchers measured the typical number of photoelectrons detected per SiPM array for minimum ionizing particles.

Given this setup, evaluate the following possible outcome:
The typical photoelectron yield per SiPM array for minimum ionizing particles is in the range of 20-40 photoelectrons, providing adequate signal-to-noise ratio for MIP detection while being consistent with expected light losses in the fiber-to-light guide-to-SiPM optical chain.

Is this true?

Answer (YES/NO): NO